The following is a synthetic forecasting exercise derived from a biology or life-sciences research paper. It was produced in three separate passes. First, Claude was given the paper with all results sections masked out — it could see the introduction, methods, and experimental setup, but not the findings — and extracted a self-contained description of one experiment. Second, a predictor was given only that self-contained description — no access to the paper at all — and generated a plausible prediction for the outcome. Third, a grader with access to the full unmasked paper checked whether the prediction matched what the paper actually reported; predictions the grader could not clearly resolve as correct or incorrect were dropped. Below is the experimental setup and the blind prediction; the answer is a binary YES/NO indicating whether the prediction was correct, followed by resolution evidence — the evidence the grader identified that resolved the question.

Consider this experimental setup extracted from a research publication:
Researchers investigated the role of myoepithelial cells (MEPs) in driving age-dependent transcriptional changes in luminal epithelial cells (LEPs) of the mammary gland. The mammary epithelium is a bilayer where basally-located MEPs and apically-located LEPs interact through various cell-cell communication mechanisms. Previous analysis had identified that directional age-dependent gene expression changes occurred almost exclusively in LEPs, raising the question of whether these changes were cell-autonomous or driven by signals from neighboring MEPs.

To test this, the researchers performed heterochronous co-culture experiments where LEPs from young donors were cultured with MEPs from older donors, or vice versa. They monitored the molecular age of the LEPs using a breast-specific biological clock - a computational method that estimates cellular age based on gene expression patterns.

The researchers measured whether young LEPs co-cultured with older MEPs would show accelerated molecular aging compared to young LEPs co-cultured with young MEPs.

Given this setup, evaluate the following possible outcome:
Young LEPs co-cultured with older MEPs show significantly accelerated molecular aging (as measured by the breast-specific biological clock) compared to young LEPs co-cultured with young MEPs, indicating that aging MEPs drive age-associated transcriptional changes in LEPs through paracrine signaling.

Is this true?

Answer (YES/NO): NO